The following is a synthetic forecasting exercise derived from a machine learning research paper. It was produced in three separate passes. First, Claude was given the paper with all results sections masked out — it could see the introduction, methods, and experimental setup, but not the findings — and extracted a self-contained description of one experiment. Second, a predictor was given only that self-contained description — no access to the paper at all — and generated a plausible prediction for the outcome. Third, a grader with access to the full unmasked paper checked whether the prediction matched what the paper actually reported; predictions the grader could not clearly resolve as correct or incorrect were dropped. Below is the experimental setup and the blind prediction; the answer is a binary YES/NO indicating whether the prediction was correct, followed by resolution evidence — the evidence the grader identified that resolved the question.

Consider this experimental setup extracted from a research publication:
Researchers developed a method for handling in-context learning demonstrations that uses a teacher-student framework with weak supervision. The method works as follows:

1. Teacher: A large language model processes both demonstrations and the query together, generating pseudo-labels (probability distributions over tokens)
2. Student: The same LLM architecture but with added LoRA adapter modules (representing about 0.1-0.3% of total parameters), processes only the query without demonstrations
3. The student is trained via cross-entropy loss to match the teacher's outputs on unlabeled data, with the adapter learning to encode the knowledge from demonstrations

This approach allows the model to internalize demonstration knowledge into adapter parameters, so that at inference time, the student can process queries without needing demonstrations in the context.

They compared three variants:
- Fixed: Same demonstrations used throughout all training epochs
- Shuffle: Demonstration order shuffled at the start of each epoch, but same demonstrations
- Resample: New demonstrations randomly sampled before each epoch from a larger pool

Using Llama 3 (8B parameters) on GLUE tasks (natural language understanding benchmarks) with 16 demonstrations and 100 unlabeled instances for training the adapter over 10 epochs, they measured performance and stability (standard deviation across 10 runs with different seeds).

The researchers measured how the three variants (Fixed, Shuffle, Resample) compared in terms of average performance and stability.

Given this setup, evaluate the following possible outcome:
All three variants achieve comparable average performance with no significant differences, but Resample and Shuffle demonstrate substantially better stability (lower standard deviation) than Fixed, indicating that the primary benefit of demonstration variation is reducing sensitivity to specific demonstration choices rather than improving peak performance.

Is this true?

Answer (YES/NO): NO